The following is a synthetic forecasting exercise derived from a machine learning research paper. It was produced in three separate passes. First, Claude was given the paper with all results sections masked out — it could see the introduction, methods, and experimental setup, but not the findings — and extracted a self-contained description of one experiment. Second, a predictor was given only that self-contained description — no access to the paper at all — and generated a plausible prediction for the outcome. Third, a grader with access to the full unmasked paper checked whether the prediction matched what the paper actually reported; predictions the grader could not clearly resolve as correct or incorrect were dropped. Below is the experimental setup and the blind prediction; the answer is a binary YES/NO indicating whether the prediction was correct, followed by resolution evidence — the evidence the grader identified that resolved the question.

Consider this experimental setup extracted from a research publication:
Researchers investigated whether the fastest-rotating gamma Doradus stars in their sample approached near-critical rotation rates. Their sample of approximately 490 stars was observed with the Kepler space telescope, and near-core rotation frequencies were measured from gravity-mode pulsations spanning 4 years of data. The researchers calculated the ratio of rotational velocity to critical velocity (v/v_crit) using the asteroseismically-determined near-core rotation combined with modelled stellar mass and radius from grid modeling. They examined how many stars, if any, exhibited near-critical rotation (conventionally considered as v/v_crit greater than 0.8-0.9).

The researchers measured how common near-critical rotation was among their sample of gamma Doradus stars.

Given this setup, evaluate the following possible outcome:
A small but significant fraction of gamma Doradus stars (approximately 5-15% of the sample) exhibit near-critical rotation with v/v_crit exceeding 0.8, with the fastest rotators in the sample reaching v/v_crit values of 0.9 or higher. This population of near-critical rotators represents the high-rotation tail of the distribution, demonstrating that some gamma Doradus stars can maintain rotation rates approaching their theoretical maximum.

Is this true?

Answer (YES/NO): NO